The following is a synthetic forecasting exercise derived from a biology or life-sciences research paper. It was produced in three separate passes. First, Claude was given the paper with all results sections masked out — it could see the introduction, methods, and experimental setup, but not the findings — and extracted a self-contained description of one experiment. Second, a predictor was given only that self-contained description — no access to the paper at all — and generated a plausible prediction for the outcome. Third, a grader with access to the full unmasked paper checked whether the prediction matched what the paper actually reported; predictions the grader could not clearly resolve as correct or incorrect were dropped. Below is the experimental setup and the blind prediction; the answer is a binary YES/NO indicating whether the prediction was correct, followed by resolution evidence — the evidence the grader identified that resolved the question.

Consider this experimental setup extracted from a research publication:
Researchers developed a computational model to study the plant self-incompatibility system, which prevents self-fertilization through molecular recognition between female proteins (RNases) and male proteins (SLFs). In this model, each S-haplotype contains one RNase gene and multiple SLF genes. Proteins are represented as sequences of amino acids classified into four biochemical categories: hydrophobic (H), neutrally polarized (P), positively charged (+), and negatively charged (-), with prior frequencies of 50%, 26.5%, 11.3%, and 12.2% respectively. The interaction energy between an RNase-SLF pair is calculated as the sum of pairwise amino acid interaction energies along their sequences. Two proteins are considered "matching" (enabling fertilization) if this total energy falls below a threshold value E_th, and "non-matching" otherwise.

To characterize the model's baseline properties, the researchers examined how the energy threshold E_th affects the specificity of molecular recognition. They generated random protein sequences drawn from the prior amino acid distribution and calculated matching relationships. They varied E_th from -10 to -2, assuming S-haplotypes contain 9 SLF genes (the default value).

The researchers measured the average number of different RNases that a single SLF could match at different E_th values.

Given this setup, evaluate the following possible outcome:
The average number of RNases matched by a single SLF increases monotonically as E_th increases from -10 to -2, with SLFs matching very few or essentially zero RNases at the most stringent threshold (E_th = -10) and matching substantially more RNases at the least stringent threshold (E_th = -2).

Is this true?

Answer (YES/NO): YES